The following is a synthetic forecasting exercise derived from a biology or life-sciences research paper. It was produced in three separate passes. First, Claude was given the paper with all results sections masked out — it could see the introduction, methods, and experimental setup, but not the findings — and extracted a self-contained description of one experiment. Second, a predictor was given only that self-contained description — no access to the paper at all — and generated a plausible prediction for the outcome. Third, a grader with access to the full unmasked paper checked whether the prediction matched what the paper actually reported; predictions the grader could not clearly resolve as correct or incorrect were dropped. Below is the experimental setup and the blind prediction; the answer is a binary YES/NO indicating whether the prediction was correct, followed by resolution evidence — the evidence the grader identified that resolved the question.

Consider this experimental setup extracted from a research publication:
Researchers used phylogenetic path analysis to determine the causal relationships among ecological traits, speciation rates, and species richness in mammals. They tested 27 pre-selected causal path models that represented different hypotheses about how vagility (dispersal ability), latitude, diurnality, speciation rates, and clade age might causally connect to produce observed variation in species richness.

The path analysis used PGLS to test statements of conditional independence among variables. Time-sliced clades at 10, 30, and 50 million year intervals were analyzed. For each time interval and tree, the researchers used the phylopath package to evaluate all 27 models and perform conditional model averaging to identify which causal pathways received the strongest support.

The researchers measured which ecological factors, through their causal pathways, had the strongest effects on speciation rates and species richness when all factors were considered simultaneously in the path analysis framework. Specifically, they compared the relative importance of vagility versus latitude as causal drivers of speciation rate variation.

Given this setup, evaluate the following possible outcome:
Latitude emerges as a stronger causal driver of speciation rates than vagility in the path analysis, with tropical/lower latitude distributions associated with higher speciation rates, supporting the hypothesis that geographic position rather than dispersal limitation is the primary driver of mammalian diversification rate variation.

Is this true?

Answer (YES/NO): NO